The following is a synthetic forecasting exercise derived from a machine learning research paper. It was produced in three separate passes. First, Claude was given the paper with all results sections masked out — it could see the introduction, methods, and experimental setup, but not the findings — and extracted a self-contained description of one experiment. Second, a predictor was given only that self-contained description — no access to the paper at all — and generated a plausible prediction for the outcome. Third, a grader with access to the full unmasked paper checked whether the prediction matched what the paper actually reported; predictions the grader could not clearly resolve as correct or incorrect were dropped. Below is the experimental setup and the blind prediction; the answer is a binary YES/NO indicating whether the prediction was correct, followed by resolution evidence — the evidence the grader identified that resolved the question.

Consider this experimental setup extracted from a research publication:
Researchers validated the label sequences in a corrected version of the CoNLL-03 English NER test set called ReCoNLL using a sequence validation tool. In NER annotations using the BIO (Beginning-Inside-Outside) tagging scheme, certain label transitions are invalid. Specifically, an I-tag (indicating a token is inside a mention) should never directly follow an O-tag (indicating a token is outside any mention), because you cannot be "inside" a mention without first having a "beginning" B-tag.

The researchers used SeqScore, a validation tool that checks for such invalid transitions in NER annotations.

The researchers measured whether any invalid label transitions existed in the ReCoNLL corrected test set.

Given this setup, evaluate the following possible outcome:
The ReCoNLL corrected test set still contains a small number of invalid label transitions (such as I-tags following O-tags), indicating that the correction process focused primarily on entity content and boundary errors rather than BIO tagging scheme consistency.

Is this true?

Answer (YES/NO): NO